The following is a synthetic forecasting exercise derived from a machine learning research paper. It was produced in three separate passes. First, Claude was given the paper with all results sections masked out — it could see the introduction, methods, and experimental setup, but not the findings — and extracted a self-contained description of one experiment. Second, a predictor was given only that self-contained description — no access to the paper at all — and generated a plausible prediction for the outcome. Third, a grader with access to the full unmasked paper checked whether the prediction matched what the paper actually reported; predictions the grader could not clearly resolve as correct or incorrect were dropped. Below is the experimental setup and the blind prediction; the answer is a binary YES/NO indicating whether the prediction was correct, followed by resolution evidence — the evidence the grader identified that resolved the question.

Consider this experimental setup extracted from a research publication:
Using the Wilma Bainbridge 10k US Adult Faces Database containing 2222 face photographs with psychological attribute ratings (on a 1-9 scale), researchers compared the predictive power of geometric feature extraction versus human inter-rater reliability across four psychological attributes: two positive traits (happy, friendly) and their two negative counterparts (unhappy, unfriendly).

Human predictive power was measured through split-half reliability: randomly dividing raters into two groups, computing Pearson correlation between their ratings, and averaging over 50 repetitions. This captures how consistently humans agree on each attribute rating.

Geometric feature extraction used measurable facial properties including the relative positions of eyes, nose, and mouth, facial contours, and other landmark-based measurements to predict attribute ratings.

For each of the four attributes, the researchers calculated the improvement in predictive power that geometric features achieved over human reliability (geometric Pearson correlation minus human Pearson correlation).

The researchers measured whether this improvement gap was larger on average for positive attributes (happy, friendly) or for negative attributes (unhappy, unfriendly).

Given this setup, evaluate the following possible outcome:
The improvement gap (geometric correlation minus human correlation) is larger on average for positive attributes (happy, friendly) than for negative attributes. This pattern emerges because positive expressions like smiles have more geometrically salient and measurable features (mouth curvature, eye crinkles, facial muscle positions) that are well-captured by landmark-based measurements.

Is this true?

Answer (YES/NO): NO